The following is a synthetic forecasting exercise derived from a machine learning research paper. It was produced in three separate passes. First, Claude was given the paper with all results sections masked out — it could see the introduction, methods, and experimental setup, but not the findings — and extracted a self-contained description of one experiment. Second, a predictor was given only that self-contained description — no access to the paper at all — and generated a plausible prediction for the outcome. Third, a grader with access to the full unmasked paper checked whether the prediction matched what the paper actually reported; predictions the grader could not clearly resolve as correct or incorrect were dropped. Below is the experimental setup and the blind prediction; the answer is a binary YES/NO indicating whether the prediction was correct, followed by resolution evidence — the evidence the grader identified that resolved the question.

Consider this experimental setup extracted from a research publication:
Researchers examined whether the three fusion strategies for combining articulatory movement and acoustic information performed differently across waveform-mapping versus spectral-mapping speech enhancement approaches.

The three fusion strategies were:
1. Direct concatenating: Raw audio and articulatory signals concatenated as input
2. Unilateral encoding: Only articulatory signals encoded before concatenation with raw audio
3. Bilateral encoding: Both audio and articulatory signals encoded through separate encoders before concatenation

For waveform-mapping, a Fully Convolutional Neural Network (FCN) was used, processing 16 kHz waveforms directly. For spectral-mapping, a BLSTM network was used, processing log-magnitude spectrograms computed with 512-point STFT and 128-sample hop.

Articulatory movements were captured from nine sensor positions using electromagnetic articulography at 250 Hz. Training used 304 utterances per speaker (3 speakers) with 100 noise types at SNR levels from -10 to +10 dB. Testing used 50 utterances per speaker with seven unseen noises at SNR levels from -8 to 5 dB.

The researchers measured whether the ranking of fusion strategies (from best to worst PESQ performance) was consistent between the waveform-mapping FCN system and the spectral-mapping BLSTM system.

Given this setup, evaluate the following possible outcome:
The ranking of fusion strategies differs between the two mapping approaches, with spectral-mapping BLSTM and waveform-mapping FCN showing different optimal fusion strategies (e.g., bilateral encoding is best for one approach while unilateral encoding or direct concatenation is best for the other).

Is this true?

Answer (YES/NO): YES